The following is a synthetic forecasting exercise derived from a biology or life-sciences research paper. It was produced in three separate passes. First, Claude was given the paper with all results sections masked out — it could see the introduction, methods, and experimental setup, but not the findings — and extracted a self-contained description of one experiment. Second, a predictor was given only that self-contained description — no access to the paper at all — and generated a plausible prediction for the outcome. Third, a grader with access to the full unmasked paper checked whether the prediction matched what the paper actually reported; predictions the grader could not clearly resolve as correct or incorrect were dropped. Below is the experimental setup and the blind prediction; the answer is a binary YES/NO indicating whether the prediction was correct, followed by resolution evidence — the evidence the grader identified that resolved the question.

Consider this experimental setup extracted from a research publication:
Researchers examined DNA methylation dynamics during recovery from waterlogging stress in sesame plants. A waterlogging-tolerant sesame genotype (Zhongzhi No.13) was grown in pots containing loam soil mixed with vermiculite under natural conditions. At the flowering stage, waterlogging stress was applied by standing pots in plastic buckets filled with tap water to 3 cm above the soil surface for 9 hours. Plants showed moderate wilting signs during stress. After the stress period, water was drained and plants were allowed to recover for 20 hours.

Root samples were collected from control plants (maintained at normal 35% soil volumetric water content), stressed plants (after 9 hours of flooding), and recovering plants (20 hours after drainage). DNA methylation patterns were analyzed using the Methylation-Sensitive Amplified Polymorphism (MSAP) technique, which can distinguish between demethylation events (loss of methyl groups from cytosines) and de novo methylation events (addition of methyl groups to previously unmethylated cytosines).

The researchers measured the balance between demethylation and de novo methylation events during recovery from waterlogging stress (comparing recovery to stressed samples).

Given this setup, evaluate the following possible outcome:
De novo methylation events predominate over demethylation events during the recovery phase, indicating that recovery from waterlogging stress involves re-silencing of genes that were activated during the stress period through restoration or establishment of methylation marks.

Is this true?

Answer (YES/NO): NO